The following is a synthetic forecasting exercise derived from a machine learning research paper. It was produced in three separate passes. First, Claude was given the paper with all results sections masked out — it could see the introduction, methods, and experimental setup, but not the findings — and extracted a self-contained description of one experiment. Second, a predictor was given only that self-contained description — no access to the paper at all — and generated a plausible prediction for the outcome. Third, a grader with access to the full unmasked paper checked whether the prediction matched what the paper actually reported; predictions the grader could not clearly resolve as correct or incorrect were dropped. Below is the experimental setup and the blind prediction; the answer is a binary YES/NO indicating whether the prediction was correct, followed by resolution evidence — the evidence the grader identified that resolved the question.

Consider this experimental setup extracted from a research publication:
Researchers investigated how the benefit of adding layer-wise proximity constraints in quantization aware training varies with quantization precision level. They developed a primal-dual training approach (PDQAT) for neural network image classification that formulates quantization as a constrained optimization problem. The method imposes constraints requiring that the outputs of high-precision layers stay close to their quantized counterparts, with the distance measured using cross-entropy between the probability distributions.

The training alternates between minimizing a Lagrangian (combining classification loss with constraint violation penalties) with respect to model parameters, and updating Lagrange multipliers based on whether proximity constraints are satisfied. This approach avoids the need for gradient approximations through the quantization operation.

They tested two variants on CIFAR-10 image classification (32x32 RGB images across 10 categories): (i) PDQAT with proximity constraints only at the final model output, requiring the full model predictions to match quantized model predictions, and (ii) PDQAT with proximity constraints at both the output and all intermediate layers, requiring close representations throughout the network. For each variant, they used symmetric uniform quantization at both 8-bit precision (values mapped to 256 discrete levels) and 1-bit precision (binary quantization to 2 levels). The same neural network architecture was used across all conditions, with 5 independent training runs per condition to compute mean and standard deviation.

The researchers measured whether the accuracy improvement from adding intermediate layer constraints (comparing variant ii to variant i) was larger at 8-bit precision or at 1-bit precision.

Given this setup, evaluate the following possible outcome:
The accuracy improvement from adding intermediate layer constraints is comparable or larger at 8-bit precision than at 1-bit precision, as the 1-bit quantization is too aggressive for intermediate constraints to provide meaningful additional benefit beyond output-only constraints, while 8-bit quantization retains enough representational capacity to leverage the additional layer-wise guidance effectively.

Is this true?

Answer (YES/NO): NO